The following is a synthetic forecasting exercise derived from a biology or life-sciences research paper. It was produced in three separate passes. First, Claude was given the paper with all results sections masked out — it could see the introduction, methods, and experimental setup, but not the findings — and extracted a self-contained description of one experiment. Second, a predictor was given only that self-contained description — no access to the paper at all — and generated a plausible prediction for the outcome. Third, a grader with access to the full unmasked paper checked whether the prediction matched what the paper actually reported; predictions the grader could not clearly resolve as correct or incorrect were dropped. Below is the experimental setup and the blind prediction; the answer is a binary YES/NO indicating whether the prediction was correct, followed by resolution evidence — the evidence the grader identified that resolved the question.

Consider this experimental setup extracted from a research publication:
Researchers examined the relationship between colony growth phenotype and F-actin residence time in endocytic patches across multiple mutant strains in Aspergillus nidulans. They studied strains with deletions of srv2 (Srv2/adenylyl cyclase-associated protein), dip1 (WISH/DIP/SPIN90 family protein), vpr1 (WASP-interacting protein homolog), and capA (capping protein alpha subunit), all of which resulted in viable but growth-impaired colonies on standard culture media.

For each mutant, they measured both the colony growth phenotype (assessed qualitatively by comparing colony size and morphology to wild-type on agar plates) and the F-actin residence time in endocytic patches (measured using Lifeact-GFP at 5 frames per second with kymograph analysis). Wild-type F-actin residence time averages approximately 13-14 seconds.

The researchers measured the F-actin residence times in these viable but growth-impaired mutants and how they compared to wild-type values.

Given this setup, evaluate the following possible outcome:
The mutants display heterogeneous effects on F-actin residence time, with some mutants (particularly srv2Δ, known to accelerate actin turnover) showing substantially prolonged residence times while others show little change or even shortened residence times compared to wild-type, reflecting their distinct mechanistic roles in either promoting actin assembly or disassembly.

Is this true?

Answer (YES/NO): NO